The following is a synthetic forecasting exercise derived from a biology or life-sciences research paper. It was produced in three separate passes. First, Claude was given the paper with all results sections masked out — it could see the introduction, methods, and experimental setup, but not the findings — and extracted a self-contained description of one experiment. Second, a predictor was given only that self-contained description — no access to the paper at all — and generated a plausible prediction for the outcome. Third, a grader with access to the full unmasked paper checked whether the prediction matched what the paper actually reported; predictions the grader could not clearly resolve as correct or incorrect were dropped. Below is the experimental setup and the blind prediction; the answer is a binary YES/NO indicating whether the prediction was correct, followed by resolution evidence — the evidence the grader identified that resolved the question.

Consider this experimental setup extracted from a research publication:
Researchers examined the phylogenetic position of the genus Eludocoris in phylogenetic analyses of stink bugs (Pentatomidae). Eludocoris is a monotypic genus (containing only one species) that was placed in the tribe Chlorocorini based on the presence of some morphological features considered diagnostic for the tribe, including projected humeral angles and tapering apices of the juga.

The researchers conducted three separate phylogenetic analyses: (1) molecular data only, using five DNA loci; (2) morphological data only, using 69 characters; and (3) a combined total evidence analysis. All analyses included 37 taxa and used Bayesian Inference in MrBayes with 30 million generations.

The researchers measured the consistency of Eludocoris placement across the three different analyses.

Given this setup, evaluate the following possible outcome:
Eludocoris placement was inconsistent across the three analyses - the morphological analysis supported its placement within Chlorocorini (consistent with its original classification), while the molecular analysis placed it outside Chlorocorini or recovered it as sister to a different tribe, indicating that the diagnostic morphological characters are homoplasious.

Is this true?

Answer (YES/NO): YES